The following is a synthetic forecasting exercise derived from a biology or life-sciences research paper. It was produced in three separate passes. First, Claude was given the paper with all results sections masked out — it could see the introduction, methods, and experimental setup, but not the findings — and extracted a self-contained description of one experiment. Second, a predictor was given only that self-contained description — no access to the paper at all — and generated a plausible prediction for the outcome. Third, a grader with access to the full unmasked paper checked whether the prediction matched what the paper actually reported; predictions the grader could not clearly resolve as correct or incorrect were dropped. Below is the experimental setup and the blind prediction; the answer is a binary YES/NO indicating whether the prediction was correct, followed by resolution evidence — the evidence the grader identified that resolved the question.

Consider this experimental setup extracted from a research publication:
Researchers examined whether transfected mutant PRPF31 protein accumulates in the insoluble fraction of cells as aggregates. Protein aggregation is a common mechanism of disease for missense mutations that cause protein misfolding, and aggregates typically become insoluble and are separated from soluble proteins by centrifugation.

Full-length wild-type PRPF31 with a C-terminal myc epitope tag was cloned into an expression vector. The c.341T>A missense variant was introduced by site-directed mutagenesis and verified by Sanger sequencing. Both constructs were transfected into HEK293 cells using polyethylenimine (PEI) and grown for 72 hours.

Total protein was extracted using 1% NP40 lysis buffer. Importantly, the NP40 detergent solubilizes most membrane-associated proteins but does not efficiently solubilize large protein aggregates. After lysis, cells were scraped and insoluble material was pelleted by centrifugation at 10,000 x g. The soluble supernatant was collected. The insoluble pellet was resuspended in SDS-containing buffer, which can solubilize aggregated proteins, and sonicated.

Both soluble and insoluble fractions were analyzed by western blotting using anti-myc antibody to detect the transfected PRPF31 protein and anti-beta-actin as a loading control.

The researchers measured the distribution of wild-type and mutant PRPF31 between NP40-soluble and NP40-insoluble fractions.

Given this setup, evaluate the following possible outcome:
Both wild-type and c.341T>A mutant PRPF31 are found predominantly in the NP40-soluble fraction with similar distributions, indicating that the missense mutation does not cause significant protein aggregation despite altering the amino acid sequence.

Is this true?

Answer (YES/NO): NO